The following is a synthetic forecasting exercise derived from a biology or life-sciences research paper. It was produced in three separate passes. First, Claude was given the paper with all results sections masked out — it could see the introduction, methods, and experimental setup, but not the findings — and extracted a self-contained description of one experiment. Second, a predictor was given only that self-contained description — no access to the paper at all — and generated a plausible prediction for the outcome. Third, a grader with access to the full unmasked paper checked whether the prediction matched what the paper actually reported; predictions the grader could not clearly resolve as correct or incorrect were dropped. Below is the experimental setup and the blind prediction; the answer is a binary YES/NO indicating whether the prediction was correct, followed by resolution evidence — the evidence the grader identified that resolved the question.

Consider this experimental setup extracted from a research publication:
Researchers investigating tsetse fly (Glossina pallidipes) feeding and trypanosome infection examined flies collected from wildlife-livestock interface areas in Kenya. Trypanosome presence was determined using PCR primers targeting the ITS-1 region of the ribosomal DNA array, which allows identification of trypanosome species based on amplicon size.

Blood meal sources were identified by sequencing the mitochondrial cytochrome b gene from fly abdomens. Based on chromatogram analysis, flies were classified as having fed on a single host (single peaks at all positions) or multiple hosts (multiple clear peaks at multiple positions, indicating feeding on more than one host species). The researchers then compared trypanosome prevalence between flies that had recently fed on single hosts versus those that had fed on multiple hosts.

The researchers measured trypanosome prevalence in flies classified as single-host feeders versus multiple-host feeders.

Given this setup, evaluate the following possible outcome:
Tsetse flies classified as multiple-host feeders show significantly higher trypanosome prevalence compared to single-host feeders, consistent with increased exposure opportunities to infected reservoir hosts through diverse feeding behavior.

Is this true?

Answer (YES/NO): YES